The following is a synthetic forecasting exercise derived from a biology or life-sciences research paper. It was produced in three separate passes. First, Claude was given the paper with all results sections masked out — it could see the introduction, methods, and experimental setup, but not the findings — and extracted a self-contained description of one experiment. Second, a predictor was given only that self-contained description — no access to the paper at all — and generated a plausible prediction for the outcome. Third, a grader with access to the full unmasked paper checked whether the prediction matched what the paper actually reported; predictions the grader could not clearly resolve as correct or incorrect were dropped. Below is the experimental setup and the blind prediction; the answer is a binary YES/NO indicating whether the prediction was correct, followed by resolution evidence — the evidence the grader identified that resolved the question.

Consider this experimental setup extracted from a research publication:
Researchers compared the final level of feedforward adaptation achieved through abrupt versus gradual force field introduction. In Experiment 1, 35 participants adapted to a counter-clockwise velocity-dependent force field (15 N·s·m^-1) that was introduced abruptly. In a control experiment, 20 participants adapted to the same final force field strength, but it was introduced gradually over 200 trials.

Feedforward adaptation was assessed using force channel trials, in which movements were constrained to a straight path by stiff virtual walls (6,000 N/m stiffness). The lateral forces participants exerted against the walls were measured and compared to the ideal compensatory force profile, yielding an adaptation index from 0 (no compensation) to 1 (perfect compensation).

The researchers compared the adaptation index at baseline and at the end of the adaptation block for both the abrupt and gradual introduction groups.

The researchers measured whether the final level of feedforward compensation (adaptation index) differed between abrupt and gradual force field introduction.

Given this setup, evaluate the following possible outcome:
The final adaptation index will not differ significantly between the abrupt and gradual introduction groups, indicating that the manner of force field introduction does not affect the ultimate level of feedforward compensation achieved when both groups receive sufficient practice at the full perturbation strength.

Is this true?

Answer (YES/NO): YES